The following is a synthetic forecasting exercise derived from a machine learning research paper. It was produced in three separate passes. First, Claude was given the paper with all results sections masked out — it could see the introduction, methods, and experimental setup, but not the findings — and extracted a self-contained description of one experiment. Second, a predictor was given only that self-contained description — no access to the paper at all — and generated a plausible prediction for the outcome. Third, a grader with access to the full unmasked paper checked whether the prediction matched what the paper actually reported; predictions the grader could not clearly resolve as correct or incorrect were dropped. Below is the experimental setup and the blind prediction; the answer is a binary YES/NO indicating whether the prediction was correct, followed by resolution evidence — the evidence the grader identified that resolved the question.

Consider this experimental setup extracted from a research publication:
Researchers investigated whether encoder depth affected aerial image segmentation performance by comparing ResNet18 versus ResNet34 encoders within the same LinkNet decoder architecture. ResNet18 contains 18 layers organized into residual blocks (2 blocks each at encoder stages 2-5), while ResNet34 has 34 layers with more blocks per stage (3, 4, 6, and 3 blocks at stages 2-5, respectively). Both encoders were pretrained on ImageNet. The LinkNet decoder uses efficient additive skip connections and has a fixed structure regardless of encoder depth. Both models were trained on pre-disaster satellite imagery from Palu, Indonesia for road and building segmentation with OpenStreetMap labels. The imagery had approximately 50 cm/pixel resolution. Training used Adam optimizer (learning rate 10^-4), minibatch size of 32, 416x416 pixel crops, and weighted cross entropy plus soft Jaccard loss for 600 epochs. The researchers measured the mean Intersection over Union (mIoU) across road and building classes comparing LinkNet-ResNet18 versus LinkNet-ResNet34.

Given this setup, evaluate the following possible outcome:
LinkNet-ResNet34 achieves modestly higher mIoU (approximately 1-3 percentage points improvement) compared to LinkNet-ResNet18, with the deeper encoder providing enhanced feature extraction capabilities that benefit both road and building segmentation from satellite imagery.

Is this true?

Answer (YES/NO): YES